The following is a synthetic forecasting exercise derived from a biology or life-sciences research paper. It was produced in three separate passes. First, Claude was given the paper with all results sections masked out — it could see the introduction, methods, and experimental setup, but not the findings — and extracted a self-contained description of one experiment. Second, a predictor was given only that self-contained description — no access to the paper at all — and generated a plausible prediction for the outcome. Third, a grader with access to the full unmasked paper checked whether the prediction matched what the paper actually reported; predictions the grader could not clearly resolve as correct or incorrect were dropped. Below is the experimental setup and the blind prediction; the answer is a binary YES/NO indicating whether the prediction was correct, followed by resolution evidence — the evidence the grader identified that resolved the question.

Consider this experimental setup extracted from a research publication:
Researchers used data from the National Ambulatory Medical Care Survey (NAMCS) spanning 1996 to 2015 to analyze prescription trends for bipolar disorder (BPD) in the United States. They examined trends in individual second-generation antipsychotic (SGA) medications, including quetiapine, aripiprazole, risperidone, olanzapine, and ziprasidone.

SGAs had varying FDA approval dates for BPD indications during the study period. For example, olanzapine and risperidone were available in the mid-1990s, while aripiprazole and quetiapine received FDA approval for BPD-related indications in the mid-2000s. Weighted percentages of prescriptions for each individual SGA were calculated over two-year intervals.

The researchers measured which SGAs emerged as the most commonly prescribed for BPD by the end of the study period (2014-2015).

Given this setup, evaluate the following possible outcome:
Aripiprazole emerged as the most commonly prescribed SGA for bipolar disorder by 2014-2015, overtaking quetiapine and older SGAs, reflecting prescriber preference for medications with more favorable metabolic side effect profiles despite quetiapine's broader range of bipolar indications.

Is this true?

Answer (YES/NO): NO